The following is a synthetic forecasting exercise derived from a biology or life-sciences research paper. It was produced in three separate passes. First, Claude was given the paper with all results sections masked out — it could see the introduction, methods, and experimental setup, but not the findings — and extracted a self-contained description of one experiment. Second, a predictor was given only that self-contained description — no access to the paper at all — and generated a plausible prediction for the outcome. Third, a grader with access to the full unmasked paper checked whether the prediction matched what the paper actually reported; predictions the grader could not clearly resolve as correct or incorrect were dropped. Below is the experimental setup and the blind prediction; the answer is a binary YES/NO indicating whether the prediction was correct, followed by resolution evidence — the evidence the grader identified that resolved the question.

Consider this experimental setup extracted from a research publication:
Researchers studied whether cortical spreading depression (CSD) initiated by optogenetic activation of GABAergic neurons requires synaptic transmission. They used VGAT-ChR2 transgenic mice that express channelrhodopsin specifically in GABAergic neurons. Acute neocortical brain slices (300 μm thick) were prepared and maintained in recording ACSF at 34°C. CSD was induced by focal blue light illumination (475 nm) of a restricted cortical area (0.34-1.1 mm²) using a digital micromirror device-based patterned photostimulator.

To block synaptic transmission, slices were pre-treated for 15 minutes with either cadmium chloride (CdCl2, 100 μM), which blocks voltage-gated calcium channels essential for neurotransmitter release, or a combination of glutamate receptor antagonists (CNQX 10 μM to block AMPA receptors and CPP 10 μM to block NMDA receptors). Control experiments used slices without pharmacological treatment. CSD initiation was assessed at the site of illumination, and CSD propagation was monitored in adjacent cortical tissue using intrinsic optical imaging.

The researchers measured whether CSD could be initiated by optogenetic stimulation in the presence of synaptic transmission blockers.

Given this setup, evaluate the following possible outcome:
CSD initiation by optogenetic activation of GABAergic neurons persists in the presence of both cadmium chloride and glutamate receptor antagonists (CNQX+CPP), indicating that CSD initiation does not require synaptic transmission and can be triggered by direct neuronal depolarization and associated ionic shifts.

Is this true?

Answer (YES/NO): YES